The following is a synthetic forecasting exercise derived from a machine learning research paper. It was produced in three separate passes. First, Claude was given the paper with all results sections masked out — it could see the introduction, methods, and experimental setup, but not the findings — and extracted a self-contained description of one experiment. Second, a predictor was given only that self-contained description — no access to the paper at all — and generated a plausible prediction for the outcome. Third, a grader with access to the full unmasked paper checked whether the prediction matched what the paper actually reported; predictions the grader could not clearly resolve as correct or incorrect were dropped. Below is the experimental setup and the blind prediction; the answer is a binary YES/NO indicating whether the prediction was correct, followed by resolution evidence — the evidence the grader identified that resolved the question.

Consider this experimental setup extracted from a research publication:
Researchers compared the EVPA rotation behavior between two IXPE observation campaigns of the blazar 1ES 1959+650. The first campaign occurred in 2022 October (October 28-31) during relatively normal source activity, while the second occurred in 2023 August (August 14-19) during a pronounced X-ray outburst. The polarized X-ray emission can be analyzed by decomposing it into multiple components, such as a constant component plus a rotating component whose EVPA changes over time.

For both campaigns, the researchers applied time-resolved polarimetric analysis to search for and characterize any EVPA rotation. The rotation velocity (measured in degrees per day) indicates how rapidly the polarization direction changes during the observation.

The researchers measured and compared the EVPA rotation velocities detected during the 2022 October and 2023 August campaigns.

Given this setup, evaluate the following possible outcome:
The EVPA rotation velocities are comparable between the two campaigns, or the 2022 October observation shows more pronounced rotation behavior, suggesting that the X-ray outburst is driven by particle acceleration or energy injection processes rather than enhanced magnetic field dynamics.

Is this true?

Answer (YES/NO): NO